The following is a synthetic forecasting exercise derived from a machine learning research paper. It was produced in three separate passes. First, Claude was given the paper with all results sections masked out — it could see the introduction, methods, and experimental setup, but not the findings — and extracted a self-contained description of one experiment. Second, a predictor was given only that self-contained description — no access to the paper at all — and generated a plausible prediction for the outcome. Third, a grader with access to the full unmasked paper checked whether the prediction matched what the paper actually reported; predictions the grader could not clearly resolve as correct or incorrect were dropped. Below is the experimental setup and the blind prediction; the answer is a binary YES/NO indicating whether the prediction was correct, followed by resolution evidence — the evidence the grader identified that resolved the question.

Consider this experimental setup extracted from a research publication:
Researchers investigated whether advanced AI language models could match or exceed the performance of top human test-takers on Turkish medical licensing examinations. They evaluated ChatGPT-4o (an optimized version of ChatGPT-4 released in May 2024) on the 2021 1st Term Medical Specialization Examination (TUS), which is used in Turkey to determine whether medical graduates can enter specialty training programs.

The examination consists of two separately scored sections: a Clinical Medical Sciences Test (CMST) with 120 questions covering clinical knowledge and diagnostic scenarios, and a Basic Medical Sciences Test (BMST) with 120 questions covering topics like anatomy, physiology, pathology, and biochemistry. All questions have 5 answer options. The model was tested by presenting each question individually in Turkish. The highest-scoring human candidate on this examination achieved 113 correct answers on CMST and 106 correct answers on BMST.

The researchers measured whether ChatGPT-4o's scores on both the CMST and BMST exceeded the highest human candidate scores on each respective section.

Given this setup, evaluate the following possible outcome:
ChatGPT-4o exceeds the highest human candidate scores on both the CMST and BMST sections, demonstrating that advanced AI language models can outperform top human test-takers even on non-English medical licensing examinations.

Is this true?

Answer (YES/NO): YES